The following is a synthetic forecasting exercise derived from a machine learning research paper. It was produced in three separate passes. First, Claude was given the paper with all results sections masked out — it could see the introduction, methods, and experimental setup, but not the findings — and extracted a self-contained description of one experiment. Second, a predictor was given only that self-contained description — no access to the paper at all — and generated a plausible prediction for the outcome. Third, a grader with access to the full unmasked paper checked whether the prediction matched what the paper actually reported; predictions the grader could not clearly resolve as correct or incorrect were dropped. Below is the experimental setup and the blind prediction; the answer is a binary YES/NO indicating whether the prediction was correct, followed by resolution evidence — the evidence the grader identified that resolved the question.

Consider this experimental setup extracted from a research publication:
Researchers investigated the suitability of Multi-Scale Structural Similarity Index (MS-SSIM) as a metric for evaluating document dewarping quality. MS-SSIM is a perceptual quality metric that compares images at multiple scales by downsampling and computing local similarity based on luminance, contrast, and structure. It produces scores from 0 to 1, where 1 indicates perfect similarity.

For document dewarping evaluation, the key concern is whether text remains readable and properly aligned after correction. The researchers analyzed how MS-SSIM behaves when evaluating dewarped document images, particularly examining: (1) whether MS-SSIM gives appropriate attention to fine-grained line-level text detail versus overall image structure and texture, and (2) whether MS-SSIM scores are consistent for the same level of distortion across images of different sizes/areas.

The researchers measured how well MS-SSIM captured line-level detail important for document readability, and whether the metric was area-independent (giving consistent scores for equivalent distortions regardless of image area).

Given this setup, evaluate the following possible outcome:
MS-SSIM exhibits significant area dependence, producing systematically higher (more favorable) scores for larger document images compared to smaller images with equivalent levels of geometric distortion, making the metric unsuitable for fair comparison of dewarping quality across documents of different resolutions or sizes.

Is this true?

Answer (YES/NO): NO